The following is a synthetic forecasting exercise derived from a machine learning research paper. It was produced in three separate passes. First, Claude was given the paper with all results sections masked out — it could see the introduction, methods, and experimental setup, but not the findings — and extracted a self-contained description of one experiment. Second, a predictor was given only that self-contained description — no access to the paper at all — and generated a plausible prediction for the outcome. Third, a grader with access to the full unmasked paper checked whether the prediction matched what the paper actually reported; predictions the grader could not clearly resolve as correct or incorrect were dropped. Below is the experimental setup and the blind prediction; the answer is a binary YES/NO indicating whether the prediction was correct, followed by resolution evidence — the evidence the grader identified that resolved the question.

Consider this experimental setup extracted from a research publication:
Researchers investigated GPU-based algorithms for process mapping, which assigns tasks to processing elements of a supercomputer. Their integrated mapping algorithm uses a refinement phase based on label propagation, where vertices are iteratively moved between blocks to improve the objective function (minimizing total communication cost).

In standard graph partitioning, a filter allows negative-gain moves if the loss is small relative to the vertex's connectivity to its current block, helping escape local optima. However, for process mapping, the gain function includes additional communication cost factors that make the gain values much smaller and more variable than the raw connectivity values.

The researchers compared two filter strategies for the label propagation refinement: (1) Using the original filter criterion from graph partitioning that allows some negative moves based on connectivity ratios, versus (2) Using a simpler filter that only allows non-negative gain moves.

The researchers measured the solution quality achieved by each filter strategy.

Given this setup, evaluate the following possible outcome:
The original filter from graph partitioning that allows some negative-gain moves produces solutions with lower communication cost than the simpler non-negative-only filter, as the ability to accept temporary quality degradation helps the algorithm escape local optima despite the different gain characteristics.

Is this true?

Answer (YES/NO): NO